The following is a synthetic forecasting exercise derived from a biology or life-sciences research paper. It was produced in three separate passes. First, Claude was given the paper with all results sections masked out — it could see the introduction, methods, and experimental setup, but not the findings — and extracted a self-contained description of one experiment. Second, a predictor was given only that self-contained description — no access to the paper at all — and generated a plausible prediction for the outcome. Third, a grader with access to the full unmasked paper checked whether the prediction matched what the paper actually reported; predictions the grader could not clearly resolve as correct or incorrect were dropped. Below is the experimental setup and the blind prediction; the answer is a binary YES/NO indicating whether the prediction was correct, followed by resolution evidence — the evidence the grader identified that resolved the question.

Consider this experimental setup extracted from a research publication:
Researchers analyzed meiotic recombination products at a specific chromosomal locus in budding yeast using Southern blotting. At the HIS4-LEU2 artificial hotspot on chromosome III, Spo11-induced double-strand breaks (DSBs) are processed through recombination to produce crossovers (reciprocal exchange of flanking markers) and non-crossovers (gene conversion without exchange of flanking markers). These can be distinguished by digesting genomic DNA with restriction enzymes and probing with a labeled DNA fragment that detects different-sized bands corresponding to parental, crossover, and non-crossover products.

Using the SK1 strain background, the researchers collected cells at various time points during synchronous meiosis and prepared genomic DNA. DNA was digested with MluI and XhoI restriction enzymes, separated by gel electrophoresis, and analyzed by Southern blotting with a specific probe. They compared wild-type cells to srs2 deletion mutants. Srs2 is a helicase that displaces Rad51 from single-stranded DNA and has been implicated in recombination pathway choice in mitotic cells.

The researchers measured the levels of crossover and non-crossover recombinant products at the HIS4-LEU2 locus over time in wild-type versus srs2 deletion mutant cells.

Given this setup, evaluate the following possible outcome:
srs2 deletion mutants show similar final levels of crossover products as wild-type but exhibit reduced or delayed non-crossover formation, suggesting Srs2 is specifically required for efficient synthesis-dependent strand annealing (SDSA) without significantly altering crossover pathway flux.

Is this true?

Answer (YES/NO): NO